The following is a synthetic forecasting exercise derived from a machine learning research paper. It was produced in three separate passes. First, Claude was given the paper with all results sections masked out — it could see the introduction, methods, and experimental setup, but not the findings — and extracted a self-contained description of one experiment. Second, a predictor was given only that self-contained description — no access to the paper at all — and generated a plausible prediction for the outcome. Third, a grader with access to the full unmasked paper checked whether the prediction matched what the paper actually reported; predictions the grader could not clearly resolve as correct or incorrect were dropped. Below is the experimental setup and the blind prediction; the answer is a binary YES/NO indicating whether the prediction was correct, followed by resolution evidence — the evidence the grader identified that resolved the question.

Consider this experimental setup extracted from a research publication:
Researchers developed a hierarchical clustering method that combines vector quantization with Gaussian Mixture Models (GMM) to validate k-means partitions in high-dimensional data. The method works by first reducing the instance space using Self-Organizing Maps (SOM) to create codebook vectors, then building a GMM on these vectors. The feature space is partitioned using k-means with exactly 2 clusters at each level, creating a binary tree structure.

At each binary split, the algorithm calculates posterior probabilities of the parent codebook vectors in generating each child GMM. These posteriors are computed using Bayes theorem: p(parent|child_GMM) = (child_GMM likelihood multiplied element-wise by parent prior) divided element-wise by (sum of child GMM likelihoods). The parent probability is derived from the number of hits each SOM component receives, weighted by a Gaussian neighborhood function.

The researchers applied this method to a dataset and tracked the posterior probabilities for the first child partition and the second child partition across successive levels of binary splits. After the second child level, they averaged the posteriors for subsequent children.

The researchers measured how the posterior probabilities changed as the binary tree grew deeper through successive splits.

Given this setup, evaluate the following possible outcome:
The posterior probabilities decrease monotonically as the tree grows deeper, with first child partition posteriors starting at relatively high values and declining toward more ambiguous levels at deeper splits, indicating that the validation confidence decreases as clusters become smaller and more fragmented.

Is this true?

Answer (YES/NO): NO